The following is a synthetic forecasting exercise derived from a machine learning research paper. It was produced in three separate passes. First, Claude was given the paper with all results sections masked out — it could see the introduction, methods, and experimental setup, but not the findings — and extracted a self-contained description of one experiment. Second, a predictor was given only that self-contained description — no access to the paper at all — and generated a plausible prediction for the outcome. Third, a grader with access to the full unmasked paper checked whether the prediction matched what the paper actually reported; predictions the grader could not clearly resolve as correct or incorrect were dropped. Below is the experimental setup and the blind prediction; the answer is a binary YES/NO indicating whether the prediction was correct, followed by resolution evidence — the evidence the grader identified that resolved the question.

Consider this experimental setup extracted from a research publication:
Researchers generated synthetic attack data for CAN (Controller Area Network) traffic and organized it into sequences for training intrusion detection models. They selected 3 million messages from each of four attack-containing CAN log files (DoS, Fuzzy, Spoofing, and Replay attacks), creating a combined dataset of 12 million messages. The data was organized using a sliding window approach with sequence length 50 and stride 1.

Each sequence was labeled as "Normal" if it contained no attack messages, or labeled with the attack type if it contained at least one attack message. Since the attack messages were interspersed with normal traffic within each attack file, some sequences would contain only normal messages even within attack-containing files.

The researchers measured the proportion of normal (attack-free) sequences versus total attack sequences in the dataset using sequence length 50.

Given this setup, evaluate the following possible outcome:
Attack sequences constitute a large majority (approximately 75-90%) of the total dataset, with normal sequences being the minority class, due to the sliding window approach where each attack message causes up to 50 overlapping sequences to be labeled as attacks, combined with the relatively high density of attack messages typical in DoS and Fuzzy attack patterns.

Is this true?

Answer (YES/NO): NO